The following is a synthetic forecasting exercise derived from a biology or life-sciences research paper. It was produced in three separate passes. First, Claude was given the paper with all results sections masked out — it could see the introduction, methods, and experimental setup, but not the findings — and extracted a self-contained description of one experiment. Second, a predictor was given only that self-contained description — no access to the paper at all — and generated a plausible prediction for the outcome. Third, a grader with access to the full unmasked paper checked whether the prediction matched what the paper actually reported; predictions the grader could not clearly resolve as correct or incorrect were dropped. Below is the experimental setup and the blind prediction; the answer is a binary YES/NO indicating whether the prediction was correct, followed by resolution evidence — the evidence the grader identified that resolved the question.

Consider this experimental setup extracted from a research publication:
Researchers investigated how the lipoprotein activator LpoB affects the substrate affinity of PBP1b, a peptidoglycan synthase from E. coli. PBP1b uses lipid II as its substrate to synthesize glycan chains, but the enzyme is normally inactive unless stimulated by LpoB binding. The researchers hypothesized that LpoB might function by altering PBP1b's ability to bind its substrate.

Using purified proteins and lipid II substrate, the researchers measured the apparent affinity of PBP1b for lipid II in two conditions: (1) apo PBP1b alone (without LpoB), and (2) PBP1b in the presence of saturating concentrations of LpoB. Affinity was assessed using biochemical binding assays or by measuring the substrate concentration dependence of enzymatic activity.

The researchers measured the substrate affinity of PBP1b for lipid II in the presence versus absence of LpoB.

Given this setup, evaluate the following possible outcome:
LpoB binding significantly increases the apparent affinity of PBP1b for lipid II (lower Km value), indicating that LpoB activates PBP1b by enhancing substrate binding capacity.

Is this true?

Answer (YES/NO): YES